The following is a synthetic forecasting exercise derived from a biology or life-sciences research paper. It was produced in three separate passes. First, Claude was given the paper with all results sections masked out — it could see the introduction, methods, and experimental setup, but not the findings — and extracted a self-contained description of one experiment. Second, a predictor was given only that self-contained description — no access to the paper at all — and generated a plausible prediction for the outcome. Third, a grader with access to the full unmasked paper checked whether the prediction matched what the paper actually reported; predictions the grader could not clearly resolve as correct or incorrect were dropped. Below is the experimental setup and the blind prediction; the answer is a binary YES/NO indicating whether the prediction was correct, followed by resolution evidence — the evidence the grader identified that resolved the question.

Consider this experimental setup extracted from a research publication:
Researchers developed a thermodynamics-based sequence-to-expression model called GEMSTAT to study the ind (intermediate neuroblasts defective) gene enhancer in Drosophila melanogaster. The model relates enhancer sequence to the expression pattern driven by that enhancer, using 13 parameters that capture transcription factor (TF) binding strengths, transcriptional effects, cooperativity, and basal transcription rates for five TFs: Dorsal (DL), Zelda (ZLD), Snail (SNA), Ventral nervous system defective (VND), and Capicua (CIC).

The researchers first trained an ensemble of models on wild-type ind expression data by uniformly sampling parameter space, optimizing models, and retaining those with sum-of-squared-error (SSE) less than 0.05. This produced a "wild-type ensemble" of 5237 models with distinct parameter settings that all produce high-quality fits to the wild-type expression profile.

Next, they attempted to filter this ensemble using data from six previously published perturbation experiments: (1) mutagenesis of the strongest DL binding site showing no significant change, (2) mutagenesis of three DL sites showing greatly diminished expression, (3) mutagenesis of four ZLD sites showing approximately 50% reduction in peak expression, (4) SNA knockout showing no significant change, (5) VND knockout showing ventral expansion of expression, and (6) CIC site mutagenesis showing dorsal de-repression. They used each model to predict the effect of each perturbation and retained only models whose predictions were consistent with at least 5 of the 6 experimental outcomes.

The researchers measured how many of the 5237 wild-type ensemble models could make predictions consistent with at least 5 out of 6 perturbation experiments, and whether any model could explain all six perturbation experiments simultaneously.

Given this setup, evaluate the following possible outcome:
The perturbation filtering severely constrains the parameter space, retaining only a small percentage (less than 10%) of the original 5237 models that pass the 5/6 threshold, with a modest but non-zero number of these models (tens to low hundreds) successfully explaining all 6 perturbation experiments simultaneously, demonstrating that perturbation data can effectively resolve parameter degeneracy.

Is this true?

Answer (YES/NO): NO